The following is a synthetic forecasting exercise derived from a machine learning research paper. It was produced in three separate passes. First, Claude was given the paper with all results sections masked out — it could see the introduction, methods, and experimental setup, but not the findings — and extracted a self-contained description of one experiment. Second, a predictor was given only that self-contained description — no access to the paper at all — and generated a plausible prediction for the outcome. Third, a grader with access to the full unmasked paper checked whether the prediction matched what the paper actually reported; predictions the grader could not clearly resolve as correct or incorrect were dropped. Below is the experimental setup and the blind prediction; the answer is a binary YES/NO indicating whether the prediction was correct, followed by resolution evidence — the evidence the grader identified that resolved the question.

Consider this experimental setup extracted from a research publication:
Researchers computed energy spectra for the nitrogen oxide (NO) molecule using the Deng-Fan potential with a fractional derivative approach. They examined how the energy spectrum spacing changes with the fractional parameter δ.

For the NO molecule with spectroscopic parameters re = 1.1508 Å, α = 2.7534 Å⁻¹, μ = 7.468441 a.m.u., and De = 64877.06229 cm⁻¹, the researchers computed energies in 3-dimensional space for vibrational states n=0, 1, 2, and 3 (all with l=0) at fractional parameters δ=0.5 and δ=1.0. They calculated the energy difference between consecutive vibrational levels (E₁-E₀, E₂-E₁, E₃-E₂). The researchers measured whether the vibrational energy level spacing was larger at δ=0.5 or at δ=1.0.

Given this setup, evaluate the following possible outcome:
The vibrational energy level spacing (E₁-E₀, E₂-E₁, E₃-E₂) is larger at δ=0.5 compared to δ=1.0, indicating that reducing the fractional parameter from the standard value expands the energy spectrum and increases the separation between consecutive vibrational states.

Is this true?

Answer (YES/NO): NO